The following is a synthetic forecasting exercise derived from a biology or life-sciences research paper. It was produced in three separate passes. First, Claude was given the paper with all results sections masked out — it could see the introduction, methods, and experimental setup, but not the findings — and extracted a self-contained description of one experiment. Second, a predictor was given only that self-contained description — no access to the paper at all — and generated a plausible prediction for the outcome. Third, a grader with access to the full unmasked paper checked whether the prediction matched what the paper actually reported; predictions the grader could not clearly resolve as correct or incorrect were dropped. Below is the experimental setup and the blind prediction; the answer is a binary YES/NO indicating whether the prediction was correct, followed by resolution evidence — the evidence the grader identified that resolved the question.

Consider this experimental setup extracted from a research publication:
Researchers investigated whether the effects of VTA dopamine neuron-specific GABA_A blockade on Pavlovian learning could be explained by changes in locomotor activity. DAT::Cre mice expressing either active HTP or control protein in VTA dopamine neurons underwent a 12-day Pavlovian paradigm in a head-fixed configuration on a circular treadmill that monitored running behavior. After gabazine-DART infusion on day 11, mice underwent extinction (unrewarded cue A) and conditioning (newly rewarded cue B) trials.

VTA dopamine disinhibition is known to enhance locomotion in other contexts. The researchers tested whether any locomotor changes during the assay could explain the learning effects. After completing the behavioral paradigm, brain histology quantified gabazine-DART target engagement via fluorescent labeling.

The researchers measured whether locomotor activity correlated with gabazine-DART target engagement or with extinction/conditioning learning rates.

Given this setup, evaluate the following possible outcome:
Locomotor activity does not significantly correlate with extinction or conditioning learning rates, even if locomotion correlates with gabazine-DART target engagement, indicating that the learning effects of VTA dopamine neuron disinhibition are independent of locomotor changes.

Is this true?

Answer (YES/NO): NO